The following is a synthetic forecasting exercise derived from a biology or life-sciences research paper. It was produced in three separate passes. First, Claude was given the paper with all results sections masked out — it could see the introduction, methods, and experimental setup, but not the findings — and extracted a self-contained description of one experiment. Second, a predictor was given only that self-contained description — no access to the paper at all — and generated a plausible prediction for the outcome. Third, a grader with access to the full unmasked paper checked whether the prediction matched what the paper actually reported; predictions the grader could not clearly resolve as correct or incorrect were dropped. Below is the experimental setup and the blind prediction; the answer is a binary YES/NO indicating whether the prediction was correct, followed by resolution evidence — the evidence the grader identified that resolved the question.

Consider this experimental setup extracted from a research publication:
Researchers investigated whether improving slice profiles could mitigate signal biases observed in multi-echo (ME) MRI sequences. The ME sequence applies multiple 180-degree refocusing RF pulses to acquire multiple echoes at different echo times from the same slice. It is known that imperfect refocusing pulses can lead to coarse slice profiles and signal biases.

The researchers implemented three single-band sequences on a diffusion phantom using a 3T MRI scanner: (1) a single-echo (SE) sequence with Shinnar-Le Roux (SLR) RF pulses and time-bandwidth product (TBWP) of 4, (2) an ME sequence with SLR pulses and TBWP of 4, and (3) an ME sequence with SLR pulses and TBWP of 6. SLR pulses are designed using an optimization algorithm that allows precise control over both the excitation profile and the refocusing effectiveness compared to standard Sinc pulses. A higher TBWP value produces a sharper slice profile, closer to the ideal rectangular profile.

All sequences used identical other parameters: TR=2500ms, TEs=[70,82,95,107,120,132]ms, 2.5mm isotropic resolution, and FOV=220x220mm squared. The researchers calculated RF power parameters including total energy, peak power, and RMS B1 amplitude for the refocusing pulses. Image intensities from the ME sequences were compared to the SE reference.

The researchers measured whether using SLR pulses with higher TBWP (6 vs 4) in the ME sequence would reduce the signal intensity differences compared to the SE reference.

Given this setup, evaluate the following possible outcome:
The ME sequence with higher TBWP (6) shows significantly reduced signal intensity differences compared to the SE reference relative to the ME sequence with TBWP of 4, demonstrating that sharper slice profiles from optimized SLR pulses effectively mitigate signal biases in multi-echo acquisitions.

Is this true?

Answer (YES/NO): YES